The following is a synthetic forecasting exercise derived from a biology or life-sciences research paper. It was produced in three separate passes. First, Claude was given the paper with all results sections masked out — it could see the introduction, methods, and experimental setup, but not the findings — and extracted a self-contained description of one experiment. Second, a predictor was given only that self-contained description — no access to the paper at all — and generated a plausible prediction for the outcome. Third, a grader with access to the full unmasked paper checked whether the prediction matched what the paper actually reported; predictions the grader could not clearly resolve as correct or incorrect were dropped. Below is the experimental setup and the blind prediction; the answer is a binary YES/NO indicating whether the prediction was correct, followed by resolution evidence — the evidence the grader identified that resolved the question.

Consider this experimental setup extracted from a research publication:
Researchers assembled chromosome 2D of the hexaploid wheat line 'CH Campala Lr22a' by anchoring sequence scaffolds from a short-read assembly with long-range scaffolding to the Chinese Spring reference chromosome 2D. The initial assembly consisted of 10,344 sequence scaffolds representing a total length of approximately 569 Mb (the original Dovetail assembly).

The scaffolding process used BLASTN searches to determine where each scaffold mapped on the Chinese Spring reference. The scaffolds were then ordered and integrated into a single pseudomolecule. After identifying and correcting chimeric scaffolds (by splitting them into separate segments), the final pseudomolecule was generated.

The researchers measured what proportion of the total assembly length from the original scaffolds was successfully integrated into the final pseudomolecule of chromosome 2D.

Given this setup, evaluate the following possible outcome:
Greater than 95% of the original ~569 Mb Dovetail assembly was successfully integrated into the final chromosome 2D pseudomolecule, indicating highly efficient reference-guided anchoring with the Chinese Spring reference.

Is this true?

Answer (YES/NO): YES